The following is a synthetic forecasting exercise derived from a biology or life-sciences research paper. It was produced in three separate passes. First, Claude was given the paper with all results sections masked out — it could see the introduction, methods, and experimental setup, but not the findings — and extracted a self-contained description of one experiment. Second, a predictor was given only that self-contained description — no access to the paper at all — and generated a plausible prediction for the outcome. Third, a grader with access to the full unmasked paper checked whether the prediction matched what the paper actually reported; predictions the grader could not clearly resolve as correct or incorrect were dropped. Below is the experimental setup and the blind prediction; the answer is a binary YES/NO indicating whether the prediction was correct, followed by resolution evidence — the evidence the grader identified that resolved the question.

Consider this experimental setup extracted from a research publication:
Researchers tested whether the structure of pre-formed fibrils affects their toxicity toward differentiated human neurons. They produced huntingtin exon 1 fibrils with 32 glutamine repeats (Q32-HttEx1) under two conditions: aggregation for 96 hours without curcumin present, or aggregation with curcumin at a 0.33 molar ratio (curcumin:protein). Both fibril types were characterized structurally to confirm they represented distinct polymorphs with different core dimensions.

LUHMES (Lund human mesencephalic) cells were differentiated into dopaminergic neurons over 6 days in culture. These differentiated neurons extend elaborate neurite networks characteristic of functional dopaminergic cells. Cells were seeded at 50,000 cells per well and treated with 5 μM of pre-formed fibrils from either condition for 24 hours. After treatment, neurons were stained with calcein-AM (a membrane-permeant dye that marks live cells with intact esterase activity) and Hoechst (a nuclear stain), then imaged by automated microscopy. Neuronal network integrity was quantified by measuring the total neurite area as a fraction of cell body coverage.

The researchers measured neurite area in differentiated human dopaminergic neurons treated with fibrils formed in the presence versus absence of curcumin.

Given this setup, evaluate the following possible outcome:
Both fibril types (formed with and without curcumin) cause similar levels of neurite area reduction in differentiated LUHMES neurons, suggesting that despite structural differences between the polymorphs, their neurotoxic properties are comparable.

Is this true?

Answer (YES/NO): NO